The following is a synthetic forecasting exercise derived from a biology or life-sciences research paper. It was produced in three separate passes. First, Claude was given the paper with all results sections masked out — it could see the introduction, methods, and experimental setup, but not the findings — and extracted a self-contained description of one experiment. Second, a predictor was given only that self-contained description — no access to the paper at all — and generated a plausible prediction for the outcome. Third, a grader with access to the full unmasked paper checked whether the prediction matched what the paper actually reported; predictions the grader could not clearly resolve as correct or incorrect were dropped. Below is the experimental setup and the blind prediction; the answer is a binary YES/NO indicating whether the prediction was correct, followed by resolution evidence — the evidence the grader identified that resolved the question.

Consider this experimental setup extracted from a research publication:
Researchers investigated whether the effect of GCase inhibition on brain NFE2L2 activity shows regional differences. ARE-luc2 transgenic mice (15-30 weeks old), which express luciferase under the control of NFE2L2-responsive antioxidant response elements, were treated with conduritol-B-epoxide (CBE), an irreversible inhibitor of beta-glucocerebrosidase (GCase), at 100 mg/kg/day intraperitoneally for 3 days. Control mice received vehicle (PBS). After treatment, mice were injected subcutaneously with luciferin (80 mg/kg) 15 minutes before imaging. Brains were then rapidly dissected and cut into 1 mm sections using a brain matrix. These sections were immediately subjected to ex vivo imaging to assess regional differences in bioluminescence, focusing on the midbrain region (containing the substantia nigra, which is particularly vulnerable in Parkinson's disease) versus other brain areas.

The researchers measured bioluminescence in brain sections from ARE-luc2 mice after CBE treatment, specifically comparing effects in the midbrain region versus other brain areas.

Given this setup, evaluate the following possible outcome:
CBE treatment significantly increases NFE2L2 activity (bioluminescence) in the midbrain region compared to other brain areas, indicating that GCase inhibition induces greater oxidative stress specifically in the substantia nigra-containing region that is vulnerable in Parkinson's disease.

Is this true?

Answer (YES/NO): NO